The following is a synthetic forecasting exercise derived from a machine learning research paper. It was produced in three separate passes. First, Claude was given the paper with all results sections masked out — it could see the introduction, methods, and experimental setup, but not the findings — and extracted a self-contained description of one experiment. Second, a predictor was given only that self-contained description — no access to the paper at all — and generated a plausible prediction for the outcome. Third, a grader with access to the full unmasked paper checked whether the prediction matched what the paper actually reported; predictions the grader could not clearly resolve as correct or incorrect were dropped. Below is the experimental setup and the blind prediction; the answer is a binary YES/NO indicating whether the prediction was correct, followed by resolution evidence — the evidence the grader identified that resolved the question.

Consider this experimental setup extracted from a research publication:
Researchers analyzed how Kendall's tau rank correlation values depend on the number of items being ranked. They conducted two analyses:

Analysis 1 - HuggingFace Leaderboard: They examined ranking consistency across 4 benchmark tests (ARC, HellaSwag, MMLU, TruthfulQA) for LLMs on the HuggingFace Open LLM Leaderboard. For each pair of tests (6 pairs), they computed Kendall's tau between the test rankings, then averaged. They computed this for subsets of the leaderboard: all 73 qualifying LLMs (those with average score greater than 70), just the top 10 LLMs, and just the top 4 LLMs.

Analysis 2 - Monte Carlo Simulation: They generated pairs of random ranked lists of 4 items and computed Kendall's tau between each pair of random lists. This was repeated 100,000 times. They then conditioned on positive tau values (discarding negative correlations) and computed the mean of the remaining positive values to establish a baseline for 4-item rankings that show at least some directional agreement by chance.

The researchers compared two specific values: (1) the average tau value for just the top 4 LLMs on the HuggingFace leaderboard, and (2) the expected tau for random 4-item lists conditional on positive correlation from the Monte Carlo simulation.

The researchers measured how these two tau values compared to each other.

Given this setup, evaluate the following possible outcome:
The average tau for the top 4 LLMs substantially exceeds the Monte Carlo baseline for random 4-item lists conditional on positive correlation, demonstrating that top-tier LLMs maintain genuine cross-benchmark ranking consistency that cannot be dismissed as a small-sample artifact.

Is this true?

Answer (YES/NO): NO